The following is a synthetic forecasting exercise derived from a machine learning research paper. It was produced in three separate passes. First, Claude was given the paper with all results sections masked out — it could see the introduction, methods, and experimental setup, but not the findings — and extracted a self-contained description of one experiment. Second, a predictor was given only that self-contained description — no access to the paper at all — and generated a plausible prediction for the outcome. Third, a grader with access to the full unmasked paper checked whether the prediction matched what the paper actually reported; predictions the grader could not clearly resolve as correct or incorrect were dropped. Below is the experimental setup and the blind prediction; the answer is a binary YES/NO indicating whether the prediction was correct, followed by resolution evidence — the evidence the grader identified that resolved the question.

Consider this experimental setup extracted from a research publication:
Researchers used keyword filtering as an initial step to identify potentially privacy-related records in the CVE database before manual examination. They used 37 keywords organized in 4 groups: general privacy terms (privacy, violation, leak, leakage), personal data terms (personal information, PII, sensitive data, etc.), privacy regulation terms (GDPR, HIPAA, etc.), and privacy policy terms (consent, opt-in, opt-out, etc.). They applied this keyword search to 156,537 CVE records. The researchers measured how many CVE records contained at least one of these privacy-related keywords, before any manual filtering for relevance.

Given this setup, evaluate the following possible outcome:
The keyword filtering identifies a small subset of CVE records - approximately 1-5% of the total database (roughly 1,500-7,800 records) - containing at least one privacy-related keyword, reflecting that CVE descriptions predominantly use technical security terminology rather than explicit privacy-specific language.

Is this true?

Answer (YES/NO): NO